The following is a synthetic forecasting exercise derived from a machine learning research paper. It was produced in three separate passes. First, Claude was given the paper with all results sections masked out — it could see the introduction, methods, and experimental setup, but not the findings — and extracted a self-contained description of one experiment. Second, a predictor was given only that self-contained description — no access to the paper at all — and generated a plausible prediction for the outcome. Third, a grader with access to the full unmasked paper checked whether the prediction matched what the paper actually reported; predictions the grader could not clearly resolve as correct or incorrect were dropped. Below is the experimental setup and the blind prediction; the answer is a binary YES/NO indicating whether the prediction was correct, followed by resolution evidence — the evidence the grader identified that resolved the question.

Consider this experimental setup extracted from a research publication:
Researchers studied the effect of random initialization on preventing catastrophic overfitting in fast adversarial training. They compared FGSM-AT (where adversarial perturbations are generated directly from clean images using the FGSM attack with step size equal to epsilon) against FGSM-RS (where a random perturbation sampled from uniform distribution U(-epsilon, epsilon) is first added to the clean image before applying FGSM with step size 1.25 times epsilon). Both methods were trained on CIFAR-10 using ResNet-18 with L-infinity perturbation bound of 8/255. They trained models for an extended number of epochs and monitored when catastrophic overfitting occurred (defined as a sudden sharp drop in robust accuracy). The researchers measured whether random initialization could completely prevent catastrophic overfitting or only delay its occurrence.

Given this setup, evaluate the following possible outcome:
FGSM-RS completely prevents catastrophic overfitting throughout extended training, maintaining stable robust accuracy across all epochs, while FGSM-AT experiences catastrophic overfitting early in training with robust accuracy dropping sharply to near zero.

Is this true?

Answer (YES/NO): NO